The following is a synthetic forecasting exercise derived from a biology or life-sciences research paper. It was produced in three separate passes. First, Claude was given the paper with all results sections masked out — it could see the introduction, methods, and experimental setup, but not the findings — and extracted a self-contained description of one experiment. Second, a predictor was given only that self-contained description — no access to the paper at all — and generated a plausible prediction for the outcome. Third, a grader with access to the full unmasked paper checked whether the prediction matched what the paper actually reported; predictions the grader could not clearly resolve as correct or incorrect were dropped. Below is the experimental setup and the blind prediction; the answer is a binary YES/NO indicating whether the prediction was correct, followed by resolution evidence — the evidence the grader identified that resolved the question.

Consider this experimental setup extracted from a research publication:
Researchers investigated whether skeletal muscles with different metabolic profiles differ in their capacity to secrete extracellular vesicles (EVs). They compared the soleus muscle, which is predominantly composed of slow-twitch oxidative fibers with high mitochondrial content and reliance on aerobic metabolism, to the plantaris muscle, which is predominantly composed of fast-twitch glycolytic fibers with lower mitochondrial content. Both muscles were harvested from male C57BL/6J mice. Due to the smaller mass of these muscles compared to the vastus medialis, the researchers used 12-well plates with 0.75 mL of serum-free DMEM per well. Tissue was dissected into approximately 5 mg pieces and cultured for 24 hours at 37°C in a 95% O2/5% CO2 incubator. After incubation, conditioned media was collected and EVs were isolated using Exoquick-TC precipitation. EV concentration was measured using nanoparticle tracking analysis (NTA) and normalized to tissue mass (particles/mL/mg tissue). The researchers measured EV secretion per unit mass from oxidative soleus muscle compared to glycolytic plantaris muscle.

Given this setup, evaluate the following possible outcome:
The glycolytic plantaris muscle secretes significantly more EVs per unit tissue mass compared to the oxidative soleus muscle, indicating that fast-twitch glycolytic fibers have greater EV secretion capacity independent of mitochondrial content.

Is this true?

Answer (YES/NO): NO